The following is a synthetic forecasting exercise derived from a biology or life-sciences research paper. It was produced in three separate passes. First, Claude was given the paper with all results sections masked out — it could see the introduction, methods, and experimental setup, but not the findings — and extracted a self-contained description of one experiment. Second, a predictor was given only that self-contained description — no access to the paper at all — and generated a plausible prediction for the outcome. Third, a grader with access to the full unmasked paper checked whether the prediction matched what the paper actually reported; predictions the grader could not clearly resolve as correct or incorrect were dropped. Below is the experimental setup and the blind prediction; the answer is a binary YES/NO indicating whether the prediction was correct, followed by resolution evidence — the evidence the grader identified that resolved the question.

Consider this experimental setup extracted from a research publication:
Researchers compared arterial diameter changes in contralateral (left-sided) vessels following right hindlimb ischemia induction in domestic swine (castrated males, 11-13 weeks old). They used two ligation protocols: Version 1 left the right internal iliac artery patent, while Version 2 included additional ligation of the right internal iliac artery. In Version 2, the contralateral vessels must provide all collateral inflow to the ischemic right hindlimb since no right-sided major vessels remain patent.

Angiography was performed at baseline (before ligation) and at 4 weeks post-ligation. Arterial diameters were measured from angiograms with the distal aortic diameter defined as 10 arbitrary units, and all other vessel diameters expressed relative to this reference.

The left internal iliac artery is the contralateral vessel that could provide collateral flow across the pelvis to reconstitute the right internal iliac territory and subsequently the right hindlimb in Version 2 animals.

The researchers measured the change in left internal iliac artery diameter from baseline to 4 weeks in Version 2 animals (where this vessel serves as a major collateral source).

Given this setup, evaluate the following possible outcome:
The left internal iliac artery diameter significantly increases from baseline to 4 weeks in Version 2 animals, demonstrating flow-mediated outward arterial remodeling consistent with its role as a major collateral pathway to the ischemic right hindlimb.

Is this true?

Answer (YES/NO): YES